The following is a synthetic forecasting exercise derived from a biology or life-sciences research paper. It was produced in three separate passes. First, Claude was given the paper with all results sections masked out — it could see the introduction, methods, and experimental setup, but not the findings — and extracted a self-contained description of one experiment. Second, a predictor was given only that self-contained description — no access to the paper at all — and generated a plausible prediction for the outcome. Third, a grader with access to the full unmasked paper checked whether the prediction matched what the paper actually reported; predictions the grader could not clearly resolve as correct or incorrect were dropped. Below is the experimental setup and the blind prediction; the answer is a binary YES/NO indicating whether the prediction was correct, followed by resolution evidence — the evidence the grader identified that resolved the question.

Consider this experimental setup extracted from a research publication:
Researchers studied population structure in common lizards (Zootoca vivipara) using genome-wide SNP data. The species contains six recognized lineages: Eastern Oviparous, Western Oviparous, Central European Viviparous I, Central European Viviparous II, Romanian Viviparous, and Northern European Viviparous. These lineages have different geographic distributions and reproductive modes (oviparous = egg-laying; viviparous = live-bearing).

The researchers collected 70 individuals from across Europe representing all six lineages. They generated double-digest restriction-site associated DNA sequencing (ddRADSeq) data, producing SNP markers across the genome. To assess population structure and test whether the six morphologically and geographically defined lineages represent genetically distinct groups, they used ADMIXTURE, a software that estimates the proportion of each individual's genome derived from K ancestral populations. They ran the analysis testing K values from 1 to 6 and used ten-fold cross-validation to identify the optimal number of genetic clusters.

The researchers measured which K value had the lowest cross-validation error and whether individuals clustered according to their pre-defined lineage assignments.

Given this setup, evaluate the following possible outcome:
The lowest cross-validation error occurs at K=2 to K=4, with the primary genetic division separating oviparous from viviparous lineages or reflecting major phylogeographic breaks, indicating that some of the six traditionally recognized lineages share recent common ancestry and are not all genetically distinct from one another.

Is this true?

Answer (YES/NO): NO